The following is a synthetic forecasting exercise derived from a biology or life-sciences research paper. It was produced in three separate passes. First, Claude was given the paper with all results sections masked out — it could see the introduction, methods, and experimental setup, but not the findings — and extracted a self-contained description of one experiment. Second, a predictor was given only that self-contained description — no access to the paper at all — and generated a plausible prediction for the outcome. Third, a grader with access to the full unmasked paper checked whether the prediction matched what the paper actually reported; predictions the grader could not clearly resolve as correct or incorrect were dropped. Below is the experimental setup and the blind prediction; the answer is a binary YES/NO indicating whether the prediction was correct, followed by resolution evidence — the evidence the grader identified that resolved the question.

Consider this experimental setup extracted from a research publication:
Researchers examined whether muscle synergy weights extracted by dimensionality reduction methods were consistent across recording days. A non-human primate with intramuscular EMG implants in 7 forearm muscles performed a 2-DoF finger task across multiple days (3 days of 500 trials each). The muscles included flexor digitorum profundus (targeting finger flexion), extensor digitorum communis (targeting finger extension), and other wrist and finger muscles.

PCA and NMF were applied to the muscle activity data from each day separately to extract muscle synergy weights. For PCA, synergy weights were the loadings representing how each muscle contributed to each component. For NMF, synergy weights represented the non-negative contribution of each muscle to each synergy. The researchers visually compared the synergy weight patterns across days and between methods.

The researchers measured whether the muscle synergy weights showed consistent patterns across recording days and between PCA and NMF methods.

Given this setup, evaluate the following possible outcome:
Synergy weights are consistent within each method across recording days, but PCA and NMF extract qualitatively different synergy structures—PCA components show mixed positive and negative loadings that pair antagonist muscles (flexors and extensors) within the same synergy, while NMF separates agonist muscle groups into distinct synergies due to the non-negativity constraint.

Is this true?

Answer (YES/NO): NO